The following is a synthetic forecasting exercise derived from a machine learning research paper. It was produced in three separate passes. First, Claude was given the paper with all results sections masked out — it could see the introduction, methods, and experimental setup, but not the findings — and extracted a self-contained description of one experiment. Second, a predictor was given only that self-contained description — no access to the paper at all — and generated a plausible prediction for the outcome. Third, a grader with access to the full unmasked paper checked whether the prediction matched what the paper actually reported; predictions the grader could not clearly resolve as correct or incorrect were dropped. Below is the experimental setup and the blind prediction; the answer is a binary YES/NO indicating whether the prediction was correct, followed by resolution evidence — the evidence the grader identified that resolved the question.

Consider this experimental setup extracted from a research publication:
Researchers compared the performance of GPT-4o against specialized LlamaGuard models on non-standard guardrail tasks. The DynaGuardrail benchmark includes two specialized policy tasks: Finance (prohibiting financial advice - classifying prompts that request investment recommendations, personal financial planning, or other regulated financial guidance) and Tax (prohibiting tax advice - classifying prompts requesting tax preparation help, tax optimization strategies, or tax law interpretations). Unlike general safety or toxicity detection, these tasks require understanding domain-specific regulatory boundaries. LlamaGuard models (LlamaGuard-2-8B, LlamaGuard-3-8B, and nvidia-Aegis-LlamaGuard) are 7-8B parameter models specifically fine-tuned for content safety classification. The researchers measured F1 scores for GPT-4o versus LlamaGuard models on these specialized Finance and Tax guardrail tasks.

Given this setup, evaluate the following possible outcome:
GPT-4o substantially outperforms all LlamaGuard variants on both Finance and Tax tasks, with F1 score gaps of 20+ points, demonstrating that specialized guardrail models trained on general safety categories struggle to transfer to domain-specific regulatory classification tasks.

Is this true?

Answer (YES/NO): NO